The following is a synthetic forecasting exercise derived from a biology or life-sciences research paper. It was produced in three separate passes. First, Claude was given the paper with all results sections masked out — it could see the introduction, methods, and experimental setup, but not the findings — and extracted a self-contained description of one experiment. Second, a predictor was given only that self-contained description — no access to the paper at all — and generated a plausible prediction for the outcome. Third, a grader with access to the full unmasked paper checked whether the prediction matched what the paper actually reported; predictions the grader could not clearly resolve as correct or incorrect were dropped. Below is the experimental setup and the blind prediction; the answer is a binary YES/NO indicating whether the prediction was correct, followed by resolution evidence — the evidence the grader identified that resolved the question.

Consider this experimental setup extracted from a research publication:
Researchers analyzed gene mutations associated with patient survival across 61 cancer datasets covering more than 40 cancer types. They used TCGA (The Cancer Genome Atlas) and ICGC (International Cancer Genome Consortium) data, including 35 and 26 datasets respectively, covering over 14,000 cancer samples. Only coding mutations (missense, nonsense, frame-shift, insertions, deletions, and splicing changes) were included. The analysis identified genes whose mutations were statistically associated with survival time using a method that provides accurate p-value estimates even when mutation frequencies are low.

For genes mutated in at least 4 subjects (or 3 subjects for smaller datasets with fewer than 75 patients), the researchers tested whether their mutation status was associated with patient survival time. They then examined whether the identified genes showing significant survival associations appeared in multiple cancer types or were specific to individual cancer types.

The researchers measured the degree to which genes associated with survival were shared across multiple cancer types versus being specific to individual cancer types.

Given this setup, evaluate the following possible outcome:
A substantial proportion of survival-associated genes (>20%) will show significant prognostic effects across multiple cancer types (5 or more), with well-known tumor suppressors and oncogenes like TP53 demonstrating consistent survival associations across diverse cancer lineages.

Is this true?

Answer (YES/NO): NO